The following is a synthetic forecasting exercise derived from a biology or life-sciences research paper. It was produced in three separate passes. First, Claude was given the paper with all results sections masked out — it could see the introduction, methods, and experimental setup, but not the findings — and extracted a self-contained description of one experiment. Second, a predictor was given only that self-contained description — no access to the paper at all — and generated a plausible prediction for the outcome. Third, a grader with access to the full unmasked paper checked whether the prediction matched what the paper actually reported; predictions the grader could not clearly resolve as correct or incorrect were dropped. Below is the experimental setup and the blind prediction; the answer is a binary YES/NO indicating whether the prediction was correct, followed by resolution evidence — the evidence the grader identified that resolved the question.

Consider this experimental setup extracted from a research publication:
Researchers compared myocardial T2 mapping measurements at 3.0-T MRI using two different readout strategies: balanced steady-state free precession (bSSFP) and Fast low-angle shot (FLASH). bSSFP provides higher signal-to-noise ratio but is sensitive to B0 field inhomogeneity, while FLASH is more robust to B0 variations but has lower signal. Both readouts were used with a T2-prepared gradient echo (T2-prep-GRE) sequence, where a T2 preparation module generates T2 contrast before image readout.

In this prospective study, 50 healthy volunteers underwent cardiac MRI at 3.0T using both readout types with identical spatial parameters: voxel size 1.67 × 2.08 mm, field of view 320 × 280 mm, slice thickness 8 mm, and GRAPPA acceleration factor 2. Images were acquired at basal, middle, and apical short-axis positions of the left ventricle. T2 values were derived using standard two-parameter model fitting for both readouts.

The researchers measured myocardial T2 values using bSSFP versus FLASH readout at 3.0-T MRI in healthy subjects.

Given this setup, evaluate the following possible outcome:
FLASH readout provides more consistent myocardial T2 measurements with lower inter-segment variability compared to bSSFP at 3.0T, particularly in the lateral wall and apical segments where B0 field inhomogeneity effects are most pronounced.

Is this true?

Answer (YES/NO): NO